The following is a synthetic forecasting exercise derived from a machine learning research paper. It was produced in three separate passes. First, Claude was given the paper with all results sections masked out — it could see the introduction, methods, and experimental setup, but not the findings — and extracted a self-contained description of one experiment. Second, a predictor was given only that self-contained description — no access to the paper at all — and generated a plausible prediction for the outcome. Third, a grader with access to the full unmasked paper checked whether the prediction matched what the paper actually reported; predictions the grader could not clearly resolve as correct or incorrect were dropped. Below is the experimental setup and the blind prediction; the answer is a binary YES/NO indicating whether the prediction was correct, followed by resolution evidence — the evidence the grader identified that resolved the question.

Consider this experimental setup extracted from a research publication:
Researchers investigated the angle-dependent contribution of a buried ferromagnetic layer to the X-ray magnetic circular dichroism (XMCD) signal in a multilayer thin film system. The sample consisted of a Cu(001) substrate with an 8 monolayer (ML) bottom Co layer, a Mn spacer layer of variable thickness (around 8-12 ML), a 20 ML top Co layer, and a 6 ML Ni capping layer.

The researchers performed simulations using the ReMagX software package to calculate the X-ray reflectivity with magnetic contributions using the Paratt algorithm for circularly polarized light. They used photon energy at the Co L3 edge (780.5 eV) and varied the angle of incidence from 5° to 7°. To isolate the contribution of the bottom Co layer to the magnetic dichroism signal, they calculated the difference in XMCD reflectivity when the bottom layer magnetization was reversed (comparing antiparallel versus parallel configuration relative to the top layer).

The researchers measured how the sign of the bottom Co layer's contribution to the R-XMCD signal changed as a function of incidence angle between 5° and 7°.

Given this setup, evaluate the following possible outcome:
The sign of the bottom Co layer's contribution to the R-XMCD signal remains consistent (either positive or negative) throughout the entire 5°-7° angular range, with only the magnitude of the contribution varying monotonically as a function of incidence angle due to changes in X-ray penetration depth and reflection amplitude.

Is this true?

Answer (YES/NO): NO